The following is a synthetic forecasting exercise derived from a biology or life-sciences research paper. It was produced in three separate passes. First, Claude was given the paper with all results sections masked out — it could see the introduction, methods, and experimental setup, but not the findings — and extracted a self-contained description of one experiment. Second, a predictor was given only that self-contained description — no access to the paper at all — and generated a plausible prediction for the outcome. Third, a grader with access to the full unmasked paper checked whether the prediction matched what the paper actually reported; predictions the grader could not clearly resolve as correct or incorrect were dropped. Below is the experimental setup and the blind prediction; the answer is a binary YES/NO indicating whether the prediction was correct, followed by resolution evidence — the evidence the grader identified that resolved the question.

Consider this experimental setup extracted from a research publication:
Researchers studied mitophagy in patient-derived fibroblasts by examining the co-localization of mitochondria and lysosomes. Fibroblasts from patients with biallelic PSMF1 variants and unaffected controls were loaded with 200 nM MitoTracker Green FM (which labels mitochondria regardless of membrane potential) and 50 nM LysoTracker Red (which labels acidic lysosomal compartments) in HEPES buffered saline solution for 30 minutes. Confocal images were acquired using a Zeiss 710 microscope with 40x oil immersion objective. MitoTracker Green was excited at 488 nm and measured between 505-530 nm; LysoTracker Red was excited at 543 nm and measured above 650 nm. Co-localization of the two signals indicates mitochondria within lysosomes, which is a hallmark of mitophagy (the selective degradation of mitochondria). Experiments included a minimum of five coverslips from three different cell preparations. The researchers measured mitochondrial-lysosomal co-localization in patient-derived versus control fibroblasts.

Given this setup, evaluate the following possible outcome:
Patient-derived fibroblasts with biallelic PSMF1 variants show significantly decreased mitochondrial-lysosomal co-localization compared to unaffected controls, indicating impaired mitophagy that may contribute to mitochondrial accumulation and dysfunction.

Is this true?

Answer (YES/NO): YES